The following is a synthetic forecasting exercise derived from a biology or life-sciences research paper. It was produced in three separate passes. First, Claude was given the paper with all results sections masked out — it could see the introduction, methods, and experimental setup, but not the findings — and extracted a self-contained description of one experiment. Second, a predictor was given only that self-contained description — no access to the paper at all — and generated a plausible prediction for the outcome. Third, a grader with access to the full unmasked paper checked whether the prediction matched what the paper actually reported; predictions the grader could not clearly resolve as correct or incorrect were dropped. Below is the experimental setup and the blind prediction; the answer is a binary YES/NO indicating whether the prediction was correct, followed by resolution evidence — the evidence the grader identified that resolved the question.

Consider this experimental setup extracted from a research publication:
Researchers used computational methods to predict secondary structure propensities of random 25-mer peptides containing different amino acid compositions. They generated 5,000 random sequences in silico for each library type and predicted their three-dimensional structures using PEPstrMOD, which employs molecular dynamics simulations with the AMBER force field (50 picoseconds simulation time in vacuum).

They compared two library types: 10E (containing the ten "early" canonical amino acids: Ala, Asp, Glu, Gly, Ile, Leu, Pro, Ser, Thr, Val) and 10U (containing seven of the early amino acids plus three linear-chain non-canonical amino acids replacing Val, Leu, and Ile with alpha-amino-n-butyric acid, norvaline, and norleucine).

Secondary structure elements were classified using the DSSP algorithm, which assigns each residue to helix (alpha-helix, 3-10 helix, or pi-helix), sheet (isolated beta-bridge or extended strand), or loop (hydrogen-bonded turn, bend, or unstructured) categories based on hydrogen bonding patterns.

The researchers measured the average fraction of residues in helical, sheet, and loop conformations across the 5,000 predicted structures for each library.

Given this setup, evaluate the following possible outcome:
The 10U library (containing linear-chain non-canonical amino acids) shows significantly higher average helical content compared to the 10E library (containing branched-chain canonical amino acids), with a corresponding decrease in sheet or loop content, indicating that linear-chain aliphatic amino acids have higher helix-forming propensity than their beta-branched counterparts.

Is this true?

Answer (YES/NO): NO